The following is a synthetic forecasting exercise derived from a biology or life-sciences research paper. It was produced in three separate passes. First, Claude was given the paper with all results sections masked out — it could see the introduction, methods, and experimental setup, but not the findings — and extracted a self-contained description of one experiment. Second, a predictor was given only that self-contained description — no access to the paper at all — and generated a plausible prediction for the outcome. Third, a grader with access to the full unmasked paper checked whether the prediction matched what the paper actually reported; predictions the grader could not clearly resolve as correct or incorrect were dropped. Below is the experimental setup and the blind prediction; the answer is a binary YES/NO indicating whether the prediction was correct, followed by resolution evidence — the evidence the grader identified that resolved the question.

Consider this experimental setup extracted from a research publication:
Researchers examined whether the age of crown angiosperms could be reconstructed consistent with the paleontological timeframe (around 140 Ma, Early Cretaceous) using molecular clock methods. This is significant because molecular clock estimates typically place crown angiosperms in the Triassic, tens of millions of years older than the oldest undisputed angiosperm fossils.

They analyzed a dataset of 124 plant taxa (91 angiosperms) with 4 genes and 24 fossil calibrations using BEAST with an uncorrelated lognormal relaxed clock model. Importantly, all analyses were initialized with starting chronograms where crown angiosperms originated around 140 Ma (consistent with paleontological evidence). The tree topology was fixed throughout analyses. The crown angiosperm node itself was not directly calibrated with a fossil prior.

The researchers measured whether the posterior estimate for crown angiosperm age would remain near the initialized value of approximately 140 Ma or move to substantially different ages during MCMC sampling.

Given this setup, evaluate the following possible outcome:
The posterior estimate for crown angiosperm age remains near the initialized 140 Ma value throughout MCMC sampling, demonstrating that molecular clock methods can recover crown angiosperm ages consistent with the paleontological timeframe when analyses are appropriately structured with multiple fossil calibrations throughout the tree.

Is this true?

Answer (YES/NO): NO